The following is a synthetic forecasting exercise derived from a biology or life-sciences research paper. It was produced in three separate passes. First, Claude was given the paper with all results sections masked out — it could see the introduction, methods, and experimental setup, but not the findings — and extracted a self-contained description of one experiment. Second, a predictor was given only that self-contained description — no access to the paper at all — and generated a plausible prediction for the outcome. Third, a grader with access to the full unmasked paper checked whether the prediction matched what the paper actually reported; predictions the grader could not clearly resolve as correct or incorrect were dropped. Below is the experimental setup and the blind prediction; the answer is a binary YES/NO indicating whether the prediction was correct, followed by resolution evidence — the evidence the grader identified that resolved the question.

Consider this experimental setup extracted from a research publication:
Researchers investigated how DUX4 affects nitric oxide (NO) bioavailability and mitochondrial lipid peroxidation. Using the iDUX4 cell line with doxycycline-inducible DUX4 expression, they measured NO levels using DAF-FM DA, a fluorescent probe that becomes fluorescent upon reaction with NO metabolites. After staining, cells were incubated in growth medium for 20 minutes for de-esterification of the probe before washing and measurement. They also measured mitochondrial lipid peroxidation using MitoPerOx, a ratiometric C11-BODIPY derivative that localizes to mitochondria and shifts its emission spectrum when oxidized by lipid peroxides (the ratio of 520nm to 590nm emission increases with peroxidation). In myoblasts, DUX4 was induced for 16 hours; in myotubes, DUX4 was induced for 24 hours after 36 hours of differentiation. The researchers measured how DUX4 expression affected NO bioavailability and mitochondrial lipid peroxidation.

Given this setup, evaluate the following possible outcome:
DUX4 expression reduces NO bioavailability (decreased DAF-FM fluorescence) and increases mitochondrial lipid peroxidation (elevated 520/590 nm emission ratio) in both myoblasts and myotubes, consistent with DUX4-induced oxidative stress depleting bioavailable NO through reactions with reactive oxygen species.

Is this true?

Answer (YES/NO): YES